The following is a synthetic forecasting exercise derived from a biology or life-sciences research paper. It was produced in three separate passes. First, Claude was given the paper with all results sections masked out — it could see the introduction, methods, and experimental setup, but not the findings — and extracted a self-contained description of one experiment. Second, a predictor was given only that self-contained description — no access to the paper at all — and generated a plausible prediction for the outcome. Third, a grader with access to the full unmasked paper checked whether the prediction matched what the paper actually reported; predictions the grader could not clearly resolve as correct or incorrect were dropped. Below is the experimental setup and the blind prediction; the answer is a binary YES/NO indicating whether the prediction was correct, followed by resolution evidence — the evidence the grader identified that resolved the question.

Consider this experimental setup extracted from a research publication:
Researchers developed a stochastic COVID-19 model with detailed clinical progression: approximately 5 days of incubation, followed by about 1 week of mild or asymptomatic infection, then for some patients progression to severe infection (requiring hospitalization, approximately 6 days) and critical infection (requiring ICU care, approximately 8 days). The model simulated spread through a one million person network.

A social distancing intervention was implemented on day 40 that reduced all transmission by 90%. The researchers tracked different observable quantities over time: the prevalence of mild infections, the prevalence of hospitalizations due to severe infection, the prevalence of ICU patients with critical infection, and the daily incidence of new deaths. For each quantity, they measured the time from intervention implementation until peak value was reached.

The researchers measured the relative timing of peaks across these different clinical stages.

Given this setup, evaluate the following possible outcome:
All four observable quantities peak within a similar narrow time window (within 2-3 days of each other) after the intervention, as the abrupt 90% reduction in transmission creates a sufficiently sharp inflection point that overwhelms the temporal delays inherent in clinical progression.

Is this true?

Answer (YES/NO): NO